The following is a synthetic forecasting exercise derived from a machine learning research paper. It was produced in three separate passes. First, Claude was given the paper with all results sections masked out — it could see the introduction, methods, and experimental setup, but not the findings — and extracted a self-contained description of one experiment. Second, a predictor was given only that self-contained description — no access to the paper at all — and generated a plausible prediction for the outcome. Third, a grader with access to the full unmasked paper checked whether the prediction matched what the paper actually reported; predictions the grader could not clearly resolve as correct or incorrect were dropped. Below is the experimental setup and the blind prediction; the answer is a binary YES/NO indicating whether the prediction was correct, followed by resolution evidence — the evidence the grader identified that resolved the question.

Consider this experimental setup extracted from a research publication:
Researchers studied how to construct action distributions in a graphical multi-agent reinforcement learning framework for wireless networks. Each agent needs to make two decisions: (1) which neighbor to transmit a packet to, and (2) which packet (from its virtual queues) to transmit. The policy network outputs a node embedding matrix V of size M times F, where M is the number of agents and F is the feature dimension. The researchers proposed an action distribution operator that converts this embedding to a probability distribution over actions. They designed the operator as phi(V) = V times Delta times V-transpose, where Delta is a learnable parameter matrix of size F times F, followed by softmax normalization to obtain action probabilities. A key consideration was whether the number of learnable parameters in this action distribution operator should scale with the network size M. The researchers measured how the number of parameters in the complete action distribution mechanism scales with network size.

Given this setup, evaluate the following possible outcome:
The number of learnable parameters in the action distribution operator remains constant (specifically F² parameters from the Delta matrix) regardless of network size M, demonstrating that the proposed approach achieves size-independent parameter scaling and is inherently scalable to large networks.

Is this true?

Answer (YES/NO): YES